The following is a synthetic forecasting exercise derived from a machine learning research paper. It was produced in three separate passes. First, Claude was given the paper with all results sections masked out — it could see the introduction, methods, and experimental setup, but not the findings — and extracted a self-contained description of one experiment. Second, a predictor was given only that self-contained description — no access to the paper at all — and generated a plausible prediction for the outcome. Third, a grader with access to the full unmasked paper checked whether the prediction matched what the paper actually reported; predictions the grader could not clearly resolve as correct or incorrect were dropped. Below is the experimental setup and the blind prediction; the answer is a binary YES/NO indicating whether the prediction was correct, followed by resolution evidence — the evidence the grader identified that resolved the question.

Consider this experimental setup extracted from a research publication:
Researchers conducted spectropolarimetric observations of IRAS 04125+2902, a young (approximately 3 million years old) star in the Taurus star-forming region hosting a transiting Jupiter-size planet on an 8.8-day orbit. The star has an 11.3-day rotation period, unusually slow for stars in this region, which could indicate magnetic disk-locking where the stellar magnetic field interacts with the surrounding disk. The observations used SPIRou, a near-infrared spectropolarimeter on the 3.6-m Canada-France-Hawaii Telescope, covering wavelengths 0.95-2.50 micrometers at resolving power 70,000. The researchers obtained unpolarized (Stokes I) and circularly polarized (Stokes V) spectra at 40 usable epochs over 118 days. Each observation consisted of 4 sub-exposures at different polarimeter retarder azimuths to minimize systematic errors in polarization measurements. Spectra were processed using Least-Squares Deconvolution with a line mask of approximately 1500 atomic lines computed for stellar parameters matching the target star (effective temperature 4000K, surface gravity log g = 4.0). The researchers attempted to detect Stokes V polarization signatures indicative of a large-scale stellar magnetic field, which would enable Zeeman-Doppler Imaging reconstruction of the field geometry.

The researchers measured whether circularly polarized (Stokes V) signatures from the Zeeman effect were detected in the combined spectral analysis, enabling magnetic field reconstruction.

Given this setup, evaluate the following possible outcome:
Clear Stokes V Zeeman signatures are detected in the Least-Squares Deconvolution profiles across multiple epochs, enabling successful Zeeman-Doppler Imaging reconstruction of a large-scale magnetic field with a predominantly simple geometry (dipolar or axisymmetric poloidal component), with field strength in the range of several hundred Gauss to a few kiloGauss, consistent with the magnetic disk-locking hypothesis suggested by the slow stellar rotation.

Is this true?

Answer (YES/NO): YES